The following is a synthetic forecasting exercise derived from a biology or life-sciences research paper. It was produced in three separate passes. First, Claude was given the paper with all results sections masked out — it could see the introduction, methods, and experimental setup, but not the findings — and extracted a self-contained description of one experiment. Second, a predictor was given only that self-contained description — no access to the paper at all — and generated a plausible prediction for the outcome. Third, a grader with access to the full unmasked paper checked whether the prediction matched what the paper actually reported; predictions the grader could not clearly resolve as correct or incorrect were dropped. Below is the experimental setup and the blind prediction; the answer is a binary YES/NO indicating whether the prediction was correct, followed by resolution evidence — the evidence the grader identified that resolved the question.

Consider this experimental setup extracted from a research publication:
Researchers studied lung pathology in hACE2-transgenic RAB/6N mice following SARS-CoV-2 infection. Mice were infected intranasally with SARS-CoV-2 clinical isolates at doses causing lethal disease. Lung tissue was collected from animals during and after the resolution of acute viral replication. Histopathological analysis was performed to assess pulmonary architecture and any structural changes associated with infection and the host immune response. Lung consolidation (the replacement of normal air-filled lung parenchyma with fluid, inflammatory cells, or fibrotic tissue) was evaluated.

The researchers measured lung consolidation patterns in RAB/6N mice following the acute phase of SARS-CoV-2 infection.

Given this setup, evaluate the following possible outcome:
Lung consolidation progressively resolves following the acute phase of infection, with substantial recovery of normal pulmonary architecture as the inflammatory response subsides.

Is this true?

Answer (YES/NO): NO